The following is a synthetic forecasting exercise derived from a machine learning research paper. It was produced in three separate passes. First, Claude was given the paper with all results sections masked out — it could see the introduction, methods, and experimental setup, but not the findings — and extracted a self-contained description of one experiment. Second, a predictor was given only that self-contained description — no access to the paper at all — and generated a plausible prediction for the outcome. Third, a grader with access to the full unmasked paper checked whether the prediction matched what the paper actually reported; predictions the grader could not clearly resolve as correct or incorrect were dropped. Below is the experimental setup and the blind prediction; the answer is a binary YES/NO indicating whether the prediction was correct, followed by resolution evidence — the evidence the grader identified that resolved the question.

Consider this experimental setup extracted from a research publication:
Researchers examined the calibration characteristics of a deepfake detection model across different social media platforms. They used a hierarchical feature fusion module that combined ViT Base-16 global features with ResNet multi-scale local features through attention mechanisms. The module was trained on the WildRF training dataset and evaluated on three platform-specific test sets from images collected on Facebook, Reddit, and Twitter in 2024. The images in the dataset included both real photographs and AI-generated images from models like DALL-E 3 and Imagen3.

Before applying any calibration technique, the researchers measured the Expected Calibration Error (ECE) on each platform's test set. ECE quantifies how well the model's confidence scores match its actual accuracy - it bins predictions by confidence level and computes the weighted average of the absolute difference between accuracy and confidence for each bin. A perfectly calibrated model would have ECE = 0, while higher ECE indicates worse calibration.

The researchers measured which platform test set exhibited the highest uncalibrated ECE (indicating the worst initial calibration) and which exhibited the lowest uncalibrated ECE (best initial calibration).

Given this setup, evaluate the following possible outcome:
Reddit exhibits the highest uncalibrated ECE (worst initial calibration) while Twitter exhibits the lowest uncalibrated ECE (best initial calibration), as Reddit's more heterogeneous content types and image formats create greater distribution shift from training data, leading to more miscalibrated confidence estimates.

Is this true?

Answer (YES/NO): NO